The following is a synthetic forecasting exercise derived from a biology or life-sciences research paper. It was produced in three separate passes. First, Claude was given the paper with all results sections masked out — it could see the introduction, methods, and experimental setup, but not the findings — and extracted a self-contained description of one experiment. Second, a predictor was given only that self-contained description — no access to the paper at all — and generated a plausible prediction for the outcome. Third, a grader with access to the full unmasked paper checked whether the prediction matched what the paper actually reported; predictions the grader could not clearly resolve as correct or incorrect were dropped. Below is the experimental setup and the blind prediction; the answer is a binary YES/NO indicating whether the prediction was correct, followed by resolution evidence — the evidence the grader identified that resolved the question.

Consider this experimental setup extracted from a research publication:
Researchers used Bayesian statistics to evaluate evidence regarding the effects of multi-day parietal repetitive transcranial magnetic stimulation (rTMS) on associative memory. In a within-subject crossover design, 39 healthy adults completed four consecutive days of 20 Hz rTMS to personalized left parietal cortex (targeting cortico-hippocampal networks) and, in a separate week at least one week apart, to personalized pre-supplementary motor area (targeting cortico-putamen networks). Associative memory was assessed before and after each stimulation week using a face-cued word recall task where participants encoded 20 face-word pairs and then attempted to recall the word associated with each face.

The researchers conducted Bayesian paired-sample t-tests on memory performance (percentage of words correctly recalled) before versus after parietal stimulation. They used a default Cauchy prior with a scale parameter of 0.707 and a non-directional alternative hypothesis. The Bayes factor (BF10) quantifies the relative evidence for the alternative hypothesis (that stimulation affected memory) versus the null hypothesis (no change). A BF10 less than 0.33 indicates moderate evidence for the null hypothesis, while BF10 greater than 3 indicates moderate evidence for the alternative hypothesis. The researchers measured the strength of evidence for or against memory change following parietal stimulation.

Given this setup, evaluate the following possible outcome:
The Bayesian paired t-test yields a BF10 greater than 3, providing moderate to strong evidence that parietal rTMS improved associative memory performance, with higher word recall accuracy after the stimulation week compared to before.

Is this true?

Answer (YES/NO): NO